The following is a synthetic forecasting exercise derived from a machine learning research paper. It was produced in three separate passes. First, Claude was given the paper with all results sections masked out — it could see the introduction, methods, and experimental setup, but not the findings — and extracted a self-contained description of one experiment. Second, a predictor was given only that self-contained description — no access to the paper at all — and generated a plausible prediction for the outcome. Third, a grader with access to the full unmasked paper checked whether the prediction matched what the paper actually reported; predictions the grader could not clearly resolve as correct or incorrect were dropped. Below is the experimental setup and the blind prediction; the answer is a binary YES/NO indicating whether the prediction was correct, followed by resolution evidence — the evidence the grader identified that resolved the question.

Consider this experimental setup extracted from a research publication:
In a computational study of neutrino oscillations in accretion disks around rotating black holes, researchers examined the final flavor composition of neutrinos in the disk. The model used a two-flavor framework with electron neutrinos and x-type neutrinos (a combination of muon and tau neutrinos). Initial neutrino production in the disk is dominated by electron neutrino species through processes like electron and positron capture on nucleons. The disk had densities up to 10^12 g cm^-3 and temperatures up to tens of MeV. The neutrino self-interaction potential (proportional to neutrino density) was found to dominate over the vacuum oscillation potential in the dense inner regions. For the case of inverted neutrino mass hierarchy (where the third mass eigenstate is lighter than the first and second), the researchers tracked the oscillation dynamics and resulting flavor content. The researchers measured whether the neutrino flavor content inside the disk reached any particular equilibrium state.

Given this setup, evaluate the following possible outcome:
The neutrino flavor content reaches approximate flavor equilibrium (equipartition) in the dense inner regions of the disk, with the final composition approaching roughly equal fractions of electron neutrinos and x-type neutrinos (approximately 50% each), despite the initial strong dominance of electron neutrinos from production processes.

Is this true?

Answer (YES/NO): YES